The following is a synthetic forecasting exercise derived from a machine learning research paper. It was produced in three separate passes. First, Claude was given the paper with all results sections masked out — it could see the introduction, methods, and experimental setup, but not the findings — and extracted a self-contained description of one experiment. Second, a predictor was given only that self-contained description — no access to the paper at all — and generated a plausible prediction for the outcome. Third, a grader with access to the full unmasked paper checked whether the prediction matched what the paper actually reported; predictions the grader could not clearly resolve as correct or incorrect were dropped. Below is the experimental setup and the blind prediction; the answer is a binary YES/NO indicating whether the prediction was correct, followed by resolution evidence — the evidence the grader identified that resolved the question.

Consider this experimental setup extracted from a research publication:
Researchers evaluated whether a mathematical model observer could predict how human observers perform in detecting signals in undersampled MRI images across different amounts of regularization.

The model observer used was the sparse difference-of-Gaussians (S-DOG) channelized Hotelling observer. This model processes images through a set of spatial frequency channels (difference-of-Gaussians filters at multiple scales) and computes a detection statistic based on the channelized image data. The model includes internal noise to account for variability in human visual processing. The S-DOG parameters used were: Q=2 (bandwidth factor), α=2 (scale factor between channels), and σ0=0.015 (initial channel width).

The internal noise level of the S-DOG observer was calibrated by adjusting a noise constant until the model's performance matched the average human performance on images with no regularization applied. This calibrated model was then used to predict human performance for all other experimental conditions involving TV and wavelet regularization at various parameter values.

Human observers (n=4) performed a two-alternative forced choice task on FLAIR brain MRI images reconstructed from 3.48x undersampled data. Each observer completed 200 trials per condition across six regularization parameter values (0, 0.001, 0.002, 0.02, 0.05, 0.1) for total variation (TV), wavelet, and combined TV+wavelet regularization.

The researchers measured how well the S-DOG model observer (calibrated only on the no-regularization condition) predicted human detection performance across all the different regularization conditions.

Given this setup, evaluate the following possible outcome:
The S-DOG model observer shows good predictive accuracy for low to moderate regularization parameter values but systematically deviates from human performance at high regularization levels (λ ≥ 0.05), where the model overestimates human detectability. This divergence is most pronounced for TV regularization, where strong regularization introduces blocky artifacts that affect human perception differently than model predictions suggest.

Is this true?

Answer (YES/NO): NO